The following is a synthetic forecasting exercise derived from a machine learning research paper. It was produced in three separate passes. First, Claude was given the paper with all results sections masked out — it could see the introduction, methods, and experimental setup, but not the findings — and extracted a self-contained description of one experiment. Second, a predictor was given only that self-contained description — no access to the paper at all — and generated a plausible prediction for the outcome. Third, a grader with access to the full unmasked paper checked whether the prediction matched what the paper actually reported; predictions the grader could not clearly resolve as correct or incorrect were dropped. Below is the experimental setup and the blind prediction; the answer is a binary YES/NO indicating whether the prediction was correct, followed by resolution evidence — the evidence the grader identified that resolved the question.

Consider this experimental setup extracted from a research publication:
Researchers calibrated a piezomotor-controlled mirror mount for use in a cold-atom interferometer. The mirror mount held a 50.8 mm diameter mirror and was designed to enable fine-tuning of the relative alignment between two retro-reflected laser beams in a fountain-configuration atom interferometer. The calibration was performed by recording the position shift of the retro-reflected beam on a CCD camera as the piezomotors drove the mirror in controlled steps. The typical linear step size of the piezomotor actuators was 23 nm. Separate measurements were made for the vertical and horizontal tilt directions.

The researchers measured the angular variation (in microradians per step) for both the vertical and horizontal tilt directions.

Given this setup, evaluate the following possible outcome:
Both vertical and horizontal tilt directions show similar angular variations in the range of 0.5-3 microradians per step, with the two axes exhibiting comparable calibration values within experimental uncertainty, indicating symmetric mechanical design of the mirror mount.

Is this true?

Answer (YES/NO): NO